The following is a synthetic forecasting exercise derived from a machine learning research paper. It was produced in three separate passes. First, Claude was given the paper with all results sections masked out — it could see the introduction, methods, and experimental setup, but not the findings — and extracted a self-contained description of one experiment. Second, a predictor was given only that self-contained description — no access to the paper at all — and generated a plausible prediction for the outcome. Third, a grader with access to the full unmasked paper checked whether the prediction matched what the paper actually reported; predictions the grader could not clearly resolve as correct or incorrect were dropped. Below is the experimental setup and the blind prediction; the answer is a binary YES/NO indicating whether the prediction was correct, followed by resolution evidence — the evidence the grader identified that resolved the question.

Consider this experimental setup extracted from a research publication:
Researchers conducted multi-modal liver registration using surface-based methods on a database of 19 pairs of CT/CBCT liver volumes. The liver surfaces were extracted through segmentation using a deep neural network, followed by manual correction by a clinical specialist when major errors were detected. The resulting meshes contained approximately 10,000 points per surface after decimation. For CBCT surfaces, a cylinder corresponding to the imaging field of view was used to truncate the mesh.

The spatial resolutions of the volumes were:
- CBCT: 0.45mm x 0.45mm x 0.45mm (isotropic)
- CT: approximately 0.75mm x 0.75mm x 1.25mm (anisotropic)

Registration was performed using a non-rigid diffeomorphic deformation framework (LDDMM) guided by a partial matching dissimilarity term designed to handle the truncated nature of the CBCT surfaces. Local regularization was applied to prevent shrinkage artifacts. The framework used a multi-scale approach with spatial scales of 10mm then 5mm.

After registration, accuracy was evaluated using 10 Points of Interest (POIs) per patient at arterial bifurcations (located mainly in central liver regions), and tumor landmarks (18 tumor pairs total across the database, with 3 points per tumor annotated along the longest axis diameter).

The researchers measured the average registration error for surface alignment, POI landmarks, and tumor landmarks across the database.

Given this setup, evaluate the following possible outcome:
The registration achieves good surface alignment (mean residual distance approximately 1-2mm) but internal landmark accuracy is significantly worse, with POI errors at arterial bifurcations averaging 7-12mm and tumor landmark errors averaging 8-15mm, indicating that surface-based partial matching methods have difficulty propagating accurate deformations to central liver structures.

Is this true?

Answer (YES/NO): NO